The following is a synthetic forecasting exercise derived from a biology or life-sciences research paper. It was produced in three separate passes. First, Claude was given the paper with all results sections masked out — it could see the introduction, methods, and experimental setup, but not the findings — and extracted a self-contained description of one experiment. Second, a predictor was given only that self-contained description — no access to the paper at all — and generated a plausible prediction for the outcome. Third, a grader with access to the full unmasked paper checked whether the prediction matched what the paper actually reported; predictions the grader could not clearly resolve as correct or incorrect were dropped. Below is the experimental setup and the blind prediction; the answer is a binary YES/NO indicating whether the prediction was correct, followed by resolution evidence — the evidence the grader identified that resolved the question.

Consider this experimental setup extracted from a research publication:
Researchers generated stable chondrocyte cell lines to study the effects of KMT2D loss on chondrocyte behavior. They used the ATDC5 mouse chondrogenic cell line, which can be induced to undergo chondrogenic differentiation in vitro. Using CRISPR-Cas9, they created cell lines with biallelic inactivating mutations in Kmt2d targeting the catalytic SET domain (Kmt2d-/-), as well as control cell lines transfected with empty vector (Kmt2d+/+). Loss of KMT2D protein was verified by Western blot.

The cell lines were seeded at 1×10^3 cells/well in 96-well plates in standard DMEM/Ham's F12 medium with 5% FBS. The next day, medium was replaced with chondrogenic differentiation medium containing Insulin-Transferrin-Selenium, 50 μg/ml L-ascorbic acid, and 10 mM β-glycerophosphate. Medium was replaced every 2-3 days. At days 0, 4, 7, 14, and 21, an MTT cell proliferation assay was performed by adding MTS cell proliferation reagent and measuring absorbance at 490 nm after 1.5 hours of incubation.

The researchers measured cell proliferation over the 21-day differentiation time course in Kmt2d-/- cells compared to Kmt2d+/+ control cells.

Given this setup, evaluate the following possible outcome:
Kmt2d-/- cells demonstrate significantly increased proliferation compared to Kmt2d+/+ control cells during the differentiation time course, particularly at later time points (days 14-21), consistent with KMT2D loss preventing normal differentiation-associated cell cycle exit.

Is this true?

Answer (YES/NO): NO